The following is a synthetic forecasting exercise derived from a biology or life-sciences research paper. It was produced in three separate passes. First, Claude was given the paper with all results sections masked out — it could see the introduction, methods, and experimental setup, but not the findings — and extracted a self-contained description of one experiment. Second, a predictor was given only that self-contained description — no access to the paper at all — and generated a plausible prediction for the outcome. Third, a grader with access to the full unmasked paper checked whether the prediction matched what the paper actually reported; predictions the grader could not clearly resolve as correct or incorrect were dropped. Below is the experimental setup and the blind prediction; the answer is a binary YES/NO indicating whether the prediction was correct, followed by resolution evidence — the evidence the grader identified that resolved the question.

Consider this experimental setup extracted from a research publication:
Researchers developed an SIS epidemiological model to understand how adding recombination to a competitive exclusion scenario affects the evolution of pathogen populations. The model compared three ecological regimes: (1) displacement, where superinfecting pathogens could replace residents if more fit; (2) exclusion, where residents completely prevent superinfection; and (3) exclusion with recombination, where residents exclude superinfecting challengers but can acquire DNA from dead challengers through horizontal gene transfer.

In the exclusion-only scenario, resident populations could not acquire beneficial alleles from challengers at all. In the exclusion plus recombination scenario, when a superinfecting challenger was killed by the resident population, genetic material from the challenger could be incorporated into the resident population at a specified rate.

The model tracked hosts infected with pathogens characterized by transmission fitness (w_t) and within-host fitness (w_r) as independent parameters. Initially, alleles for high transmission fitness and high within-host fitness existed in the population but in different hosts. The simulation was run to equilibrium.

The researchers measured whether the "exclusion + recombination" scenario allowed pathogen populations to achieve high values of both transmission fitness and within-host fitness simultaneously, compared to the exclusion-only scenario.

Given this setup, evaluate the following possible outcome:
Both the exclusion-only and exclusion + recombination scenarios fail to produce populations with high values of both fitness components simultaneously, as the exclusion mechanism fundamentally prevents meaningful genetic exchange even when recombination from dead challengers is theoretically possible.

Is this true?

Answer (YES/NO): NO